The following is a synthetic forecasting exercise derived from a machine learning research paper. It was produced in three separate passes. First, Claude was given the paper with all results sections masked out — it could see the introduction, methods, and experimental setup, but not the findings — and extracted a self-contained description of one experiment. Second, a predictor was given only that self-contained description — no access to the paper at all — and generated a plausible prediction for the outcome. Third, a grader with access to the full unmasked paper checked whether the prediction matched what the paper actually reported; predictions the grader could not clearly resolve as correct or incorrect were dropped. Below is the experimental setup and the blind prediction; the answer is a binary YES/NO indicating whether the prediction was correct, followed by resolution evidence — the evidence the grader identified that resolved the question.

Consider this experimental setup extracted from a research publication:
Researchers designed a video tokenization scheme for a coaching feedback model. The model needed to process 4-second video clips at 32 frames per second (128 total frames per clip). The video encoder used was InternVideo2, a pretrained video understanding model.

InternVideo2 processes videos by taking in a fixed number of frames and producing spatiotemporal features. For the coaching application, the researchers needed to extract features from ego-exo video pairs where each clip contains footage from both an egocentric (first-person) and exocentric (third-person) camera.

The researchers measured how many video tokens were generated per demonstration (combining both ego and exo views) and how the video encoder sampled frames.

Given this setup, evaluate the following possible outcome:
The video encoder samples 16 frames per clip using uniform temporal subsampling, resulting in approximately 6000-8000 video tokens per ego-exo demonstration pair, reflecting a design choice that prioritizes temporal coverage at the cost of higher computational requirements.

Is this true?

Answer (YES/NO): NO